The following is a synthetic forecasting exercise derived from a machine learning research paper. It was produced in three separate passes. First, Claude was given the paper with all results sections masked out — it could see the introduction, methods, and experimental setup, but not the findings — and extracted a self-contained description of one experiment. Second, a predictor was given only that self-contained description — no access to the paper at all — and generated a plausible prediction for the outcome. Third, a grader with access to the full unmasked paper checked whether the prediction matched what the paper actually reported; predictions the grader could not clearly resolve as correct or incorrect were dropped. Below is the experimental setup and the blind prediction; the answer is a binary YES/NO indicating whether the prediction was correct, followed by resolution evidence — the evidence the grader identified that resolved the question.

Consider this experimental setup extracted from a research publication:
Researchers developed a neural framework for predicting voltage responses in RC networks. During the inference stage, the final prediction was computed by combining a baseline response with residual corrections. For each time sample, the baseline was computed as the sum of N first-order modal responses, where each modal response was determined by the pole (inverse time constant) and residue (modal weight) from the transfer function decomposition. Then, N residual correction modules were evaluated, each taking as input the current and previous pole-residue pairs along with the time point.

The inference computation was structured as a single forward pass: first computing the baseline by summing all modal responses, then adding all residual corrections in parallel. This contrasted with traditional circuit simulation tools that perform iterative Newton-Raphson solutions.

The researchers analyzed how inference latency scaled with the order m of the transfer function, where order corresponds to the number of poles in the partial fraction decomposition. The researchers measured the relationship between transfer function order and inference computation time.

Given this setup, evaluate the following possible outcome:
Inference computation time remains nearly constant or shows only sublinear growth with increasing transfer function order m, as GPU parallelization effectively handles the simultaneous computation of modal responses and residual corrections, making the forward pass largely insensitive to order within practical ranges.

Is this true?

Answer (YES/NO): NO